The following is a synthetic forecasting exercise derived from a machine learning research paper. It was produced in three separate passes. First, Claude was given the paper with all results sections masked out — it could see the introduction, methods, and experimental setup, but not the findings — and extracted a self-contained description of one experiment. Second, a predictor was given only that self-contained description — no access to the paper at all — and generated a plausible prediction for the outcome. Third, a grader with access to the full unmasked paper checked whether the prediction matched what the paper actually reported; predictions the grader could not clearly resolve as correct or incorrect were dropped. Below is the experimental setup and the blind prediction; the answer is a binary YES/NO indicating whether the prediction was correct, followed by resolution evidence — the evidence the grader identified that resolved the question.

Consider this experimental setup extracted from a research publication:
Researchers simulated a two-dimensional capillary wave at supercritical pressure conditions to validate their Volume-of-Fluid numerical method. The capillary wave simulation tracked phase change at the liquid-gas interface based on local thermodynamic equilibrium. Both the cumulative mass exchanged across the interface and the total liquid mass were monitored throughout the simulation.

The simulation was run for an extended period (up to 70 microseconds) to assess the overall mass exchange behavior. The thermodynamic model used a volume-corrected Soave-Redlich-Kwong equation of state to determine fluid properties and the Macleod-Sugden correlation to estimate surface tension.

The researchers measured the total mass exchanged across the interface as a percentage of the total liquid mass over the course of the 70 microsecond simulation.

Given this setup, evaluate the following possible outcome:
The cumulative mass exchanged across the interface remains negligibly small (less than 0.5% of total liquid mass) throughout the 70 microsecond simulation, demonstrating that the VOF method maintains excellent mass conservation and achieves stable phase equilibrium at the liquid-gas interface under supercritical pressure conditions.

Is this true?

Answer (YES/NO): YES